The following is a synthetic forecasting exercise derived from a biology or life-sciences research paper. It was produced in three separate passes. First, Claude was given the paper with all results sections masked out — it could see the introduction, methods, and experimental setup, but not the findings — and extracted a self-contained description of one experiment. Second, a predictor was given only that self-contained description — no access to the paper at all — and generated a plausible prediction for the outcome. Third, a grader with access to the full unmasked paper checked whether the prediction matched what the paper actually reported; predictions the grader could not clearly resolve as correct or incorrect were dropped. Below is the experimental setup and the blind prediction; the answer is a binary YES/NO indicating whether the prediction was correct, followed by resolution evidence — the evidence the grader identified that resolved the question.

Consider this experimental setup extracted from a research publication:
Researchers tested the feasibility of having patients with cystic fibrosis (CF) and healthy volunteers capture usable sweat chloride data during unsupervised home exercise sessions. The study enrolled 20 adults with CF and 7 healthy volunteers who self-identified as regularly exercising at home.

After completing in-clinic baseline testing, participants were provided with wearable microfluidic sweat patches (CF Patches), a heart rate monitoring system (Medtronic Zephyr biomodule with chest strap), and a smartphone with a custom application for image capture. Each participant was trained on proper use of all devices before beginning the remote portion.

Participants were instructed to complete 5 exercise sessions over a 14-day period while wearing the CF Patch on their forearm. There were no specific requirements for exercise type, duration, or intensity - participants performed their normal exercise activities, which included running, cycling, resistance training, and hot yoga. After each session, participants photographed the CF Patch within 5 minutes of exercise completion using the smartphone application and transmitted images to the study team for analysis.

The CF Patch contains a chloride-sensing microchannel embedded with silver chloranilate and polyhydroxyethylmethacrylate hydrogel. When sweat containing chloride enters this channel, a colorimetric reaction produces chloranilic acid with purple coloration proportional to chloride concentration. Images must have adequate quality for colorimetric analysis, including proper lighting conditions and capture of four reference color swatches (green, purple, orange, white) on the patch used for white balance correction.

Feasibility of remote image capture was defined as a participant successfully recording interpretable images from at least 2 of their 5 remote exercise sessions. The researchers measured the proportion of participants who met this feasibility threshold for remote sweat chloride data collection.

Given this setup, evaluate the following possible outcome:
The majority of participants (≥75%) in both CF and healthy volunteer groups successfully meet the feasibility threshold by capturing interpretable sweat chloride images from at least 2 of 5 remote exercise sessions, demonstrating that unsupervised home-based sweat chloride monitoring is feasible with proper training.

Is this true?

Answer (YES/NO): YES